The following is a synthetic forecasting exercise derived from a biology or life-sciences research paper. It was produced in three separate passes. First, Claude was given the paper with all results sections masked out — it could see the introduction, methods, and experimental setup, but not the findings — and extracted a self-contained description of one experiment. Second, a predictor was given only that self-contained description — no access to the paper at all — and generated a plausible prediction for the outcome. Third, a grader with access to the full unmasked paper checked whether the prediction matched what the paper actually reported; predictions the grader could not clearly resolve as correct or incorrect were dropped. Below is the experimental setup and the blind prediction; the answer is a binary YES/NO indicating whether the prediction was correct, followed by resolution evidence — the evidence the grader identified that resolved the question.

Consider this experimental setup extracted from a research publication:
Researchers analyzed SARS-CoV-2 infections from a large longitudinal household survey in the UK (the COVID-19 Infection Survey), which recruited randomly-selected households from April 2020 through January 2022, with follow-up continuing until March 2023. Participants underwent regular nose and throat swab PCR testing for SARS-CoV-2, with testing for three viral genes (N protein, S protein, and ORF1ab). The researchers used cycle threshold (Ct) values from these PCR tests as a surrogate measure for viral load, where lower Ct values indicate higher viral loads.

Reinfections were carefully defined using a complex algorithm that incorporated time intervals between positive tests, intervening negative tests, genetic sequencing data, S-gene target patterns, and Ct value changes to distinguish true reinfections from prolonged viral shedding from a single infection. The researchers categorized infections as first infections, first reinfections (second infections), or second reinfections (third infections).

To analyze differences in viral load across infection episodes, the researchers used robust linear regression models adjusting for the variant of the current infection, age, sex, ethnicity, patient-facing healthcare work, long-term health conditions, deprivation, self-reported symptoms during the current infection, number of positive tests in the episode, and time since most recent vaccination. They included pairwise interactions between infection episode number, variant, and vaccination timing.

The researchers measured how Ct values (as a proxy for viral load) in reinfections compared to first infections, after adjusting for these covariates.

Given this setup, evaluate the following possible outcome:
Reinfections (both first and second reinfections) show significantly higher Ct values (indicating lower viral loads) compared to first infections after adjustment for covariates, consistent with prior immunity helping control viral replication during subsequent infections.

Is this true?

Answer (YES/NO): YES